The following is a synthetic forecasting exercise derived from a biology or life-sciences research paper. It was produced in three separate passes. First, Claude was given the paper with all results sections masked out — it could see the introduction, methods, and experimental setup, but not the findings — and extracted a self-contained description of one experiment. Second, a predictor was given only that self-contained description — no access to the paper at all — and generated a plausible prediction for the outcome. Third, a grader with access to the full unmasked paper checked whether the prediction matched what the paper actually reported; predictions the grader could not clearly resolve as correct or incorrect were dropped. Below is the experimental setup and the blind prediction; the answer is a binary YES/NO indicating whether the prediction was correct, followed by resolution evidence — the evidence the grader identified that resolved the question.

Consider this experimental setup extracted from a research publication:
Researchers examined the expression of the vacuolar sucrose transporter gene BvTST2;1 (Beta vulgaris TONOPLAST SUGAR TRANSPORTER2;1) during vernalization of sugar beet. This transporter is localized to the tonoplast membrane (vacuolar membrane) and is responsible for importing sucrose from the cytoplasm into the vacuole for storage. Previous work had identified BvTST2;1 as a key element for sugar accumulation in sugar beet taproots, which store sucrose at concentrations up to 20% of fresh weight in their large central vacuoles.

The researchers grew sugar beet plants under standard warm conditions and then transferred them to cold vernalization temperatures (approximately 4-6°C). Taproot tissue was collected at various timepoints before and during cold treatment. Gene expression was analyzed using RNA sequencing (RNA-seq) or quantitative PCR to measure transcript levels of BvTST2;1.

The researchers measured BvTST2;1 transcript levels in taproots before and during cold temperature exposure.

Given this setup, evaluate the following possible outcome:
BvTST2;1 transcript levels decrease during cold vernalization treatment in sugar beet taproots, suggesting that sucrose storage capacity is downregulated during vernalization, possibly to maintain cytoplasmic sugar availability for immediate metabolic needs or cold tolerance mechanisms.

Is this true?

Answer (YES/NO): YES